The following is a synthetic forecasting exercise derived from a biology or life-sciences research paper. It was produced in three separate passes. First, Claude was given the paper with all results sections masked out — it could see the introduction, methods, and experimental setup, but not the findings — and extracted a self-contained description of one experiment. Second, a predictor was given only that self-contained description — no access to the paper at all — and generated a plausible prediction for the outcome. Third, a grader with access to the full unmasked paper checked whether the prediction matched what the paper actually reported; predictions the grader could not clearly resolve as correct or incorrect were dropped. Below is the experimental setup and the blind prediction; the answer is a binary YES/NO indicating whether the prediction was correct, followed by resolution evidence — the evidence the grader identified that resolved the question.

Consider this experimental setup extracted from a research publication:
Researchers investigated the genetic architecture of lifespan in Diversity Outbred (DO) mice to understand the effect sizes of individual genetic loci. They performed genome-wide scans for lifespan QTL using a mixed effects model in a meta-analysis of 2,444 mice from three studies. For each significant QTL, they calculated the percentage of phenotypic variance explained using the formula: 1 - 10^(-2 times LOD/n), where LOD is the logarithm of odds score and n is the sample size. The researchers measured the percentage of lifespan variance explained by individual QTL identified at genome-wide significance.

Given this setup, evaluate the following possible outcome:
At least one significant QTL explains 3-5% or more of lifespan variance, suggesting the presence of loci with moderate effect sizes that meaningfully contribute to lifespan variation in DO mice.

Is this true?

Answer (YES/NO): YES